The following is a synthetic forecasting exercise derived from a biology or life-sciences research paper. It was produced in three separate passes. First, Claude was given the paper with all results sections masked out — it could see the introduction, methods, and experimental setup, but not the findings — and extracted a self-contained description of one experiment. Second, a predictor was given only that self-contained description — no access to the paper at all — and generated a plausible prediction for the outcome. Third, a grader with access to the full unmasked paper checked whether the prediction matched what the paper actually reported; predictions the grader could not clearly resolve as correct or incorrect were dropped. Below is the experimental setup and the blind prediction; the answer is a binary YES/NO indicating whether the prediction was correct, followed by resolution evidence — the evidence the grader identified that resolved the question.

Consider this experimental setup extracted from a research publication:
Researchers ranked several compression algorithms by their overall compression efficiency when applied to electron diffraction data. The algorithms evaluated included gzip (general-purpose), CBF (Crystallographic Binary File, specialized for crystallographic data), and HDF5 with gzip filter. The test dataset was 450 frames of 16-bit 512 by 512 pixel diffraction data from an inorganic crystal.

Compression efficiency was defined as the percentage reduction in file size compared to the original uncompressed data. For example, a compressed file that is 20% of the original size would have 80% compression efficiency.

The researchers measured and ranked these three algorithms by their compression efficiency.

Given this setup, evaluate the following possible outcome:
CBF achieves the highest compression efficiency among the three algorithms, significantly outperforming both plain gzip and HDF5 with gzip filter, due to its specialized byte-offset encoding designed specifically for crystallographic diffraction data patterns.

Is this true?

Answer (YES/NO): NO